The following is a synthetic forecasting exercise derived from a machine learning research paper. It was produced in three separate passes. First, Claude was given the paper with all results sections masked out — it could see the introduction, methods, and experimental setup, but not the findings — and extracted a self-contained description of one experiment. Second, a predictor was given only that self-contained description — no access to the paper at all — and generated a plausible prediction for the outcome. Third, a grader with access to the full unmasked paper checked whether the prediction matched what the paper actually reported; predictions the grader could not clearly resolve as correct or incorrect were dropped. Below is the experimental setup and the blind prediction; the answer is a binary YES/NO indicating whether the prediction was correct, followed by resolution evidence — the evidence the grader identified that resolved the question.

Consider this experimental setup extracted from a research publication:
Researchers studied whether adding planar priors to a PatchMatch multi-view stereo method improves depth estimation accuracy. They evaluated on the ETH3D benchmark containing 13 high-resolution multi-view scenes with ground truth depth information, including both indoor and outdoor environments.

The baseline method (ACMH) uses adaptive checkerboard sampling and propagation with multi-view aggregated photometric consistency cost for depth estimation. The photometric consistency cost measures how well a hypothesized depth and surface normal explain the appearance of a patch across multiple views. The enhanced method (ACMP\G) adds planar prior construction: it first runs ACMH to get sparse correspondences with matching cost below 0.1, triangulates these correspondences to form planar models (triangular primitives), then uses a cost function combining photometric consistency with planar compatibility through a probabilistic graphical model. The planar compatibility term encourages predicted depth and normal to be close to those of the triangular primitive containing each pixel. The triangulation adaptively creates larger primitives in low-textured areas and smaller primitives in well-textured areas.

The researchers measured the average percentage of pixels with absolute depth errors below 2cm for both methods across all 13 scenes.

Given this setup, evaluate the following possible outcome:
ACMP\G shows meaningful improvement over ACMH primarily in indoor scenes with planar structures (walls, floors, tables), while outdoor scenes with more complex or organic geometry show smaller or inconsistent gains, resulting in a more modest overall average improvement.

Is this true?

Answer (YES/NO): YES